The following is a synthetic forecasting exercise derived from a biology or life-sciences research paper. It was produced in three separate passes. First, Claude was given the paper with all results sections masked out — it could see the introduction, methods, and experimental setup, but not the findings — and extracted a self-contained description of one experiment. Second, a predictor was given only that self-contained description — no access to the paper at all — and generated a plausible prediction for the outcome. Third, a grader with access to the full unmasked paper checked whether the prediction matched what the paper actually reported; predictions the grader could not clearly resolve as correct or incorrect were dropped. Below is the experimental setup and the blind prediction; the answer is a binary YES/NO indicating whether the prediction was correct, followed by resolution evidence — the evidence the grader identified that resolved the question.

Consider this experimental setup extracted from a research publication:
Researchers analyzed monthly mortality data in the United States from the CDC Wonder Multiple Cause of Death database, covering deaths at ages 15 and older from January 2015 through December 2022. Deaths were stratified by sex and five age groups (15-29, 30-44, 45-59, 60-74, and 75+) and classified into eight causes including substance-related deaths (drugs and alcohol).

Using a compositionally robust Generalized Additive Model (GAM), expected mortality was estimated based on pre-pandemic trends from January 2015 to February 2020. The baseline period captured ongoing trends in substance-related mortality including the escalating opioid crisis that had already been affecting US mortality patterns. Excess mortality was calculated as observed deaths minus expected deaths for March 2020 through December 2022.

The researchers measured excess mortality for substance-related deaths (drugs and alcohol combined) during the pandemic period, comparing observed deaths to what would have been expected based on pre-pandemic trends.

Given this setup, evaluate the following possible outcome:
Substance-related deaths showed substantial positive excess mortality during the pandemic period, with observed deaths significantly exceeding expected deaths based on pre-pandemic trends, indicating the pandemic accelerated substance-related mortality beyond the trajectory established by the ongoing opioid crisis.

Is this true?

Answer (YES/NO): YES